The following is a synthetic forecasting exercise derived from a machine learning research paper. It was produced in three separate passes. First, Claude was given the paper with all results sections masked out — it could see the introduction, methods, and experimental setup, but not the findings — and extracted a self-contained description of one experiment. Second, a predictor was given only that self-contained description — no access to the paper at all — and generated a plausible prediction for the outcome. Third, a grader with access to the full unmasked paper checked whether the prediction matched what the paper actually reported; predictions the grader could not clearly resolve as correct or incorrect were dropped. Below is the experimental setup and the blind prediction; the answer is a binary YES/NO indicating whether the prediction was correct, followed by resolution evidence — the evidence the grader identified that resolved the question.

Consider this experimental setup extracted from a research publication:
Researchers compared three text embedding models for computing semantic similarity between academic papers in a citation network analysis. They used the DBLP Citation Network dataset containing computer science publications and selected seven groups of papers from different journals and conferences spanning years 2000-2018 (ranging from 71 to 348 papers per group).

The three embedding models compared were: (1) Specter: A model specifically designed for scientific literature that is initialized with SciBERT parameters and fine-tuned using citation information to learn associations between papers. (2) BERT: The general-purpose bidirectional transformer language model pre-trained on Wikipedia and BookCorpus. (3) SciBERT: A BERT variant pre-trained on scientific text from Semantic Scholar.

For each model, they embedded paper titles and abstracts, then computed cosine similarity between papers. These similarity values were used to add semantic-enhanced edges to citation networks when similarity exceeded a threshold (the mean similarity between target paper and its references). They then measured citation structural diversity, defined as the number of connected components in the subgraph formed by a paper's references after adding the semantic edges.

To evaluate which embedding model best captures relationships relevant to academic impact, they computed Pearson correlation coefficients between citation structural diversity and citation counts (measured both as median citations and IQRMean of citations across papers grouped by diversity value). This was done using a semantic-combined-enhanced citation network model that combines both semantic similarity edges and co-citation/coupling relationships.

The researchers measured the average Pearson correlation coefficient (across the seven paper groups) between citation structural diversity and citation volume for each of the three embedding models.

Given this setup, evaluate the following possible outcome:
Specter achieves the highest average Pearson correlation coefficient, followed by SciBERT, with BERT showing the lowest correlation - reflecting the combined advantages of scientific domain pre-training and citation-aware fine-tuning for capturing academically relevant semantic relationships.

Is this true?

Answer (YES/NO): NO